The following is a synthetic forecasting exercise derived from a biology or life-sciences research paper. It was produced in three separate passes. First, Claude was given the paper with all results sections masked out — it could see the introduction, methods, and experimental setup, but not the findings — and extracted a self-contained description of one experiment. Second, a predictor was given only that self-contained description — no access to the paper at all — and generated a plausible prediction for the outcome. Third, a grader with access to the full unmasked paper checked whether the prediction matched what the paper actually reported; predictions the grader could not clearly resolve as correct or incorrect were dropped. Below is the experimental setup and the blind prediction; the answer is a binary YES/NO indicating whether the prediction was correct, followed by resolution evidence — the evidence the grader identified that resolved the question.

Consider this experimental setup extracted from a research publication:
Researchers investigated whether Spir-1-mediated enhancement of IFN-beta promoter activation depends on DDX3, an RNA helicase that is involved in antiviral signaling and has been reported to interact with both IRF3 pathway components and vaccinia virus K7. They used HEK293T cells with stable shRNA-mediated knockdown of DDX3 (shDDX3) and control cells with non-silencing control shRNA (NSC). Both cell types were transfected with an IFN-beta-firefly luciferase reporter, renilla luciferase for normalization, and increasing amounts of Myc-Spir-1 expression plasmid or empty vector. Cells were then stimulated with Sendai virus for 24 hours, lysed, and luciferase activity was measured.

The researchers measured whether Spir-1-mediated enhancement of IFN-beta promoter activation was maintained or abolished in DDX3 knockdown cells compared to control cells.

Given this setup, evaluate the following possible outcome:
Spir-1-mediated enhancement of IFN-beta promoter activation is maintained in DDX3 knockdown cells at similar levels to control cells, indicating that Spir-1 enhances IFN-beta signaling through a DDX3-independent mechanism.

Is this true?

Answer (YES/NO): YES